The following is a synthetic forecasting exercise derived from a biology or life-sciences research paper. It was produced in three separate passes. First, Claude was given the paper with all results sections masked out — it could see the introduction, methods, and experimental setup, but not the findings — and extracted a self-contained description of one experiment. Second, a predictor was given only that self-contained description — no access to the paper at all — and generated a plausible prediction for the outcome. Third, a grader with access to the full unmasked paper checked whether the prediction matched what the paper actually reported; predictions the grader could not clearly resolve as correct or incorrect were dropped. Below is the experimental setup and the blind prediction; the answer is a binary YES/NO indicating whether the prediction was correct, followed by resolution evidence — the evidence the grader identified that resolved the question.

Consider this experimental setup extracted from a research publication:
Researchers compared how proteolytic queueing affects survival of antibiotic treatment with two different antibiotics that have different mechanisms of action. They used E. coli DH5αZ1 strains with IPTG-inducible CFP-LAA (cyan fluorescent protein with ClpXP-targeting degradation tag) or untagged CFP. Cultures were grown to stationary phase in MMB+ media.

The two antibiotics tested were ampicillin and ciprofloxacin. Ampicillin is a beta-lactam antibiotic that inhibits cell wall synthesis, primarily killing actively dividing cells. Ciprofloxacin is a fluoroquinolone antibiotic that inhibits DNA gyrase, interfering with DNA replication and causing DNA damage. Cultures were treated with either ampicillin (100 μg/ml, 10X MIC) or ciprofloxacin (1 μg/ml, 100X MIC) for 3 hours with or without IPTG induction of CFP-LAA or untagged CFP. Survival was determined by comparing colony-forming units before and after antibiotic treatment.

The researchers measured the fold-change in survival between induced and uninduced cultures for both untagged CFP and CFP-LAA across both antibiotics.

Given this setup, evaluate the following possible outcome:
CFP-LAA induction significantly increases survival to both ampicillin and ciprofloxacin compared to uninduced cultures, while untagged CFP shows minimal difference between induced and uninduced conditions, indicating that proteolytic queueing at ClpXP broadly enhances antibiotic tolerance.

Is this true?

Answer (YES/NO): YES